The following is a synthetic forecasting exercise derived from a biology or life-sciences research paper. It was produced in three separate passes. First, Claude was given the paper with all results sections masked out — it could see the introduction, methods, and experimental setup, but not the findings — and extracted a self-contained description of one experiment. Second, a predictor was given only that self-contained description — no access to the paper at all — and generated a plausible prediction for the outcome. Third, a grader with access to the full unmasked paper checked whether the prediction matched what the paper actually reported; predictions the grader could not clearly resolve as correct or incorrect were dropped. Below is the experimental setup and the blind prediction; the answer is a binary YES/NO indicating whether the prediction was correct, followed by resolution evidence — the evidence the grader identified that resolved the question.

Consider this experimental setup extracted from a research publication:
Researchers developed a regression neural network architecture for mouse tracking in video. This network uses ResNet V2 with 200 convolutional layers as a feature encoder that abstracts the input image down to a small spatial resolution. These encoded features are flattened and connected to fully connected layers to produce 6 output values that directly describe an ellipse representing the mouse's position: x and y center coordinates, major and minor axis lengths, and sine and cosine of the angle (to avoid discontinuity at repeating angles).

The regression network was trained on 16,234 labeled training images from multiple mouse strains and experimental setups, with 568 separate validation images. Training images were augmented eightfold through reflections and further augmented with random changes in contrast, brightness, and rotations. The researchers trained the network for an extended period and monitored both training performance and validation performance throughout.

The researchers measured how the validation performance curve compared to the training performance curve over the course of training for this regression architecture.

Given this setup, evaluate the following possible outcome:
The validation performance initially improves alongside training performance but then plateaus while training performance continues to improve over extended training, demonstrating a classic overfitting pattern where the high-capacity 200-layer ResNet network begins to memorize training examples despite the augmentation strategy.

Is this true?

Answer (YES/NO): NO